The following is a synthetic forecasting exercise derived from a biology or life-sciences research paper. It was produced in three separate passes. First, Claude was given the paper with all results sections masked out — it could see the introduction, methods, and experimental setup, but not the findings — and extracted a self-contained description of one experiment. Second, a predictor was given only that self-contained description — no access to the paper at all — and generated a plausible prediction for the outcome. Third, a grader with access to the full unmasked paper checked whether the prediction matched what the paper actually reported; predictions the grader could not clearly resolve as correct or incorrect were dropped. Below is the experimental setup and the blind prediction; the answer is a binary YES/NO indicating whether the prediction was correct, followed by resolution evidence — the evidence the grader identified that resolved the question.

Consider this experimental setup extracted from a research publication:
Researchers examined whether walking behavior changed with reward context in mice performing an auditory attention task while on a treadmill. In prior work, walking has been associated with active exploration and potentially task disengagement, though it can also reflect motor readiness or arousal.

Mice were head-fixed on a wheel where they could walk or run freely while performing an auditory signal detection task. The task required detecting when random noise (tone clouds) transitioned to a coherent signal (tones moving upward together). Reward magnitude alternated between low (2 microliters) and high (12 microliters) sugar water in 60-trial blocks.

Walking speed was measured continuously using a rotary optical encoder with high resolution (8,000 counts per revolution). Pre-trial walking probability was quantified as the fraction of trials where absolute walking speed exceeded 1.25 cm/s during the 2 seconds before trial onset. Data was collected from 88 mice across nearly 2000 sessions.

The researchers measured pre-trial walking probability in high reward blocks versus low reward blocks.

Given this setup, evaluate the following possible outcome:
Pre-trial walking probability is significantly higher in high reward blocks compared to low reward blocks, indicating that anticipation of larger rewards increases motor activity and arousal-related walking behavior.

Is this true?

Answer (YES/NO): NO